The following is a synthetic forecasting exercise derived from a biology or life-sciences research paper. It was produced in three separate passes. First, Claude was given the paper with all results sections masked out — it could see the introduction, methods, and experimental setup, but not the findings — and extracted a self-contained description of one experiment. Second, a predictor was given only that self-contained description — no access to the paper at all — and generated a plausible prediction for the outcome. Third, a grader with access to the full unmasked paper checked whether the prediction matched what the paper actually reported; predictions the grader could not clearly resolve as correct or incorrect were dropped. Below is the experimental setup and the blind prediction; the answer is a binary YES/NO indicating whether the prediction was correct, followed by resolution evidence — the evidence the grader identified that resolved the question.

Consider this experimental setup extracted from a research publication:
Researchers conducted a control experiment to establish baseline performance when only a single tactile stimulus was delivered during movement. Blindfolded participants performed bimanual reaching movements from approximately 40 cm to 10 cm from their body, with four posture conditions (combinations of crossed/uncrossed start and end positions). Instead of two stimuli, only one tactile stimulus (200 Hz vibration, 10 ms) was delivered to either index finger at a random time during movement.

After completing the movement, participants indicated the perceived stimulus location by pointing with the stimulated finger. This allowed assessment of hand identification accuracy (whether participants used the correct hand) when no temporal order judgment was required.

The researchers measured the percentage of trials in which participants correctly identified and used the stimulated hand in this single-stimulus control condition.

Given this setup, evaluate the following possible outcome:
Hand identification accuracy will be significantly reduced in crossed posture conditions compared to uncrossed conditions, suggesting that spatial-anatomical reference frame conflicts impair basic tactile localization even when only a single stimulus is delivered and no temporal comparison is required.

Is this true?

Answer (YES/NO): NO